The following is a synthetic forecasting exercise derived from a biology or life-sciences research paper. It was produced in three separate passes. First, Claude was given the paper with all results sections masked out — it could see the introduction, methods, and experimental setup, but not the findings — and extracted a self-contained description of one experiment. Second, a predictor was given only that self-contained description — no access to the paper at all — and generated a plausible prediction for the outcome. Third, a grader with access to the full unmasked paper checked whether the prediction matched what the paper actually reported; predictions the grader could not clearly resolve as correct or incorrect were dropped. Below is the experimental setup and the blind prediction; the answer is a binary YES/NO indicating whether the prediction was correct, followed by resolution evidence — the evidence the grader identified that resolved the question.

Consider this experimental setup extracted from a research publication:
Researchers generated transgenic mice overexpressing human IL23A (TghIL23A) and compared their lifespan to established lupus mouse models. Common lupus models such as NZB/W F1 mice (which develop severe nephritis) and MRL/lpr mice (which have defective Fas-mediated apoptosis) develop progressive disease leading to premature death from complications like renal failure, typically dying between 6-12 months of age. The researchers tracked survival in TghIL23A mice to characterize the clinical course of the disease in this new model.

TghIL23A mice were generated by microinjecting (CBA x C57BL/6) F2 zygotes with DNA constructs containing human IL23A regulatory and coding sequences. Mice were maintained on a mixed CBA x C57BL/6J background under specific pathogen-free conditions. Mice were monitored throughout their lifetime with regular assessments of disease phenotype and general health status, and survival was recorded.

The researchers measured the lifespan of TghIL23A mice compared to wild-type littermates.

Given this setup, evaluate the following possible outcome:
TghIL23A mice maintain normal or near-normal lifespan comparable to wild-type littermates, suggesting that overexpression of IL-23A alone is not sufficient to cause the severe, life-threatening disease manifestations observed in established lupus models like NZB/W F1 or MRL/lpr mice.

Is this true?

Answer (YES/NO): YES